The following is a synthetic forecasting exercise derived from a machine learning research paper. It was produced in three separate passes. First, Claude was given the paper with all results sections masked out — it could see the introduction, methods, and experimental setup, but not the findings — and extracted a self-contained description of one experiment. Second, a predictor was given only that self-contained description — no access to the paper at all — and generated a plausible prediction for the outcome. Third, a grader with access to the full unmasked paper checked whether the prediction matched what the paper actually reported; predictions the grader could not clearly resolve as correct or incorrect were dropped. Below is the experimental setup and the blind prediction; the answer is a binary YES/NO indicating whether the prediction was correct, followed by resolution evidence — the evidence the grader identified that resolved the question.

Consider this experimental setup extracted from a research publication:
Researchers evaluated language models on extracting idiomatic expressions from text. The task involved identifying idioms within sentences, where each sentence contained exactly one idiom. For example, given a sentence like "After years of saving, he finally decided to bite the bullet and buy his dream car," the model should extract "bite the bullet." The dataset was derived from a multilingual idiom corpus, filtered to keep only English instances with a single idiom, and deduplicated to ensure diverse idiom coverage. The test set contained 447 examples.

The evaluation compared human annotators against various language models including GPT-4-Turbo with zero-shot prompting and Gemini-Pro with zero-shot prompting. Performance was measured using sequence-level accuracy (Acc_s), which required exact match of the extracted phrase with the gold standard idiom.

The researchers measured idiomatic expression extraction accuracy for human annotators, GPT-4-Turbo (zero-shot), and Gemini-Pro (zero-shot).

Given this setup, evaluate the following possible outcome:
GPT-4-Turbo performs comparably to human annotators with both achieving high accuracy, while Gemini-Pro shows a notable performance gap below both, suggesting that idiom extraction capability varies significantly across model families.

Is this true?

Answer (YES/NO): NO